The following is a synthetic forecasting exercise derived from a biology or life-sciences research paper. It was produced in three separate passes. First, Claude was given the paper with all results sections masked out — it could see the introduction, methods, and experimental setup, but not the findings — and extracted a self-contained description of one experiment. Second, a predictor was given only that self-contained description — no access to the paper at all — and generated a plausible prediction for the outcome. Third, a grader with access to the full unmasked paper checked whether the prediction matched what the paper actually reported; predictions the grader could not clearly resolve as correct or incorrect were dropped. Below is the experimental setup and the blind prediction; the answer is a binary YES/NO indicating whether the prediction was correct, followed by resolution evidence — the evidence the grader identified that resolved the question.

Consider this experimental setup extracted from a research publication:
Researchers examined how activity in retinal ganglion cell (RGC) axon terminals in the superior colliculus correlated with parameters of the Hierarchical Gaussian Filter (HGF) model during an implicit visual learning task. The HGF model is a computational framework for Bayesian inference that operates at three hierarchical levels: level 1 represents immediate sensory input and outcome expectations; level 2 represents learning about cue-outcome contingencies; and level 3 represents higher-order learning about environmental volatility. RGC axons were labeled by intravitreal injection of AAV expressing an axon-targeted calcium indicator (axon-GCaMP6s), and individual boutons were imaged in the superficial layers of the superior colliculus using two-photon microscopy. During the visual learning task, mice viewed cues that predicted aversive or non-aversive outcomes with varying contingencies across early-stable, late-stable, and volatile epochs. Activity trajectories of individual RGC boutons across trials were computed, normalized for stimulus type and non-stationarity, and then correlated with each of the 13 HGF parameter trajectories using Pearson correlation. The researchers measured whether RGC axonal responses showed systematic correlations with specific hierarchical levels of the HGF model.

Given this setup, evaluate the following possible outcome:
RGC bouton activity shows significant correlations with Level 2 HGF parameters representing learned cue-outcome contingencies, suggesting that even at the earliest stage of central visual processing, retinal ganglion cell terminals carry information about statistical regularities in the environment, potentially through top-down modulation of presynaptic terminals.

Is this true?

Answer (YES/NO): NO